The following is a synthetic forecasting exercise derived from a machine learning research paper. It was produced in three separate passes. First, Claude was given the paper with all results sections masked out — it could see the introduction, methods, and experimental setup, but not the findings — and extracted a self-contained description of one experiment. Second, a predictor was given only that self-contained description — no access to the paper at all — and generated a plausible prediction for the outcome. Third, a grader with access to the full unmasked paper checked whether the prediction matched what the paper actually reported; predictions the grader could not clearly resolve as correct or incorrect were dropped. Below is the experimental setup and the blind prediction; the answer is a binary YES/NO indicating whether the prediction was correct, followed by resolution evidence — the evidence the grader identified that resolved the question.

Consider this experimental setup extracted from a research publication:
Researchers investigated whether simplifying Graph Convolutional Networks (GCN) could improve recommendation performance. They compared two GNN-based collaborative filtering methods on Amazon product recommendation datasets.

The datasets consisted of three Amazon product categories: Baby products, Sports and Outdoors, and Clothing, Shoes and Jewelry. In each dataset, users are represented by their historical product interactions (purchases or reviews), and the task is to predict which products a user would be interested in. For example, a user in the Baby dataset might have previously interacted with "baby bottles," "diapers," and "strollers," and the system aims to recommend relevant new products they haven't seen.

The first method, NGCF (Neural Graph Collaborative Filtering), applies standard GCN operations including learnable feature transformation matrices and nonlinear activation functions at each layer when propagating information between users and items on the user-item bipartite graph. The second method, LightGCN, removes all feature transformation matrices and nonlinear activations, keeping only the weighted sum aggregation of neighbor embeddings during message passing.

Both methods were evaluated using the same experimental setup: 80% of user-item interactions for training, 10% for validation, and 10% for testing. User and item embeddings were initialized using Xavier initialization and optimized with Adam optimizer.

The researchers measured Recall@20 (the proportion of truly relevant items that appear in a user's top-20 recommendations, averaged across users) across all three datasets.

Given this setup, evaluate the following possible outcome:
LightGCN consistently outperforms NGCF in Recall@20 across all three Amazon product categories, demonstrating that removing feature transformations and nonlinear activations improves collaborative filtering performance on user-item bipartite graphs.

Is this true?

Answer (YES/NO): YES